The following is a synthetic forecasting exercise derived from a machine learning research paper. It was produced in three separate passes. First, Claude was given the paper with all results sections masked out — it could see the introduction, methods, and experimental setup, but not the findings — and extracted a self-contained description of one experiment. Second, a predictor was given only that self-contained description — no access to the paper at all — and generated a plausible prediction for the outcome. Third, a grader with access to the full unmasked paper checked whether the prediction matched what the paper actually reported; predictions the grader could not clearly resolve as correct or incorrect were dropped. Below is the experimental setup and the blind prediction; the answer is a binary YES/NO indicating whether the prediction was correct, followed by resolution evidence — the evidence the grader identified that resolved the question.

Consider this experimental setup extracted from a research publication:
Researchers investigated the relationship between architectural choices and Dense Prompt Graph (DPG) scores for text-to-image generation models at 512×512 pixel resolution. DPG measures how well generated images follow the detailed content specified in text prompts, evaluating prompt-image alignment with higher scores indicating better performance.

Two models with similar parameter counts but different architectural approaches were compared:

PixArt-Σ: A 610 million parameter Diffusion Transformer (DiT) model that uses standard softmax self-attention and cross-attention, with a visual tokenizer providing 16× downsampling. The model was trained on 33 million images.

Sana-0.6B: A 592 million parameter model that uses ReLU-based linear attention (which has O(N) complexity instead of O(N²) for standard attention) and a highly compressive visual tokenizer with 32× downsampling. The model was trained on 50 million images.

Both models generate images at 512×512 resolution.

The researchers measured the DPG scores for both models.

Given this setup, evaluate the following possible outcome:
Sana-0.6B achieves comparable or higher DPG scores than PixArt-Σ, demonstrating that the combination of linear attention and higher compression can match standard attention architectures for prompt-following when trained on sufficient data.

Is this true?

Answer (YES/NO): YES